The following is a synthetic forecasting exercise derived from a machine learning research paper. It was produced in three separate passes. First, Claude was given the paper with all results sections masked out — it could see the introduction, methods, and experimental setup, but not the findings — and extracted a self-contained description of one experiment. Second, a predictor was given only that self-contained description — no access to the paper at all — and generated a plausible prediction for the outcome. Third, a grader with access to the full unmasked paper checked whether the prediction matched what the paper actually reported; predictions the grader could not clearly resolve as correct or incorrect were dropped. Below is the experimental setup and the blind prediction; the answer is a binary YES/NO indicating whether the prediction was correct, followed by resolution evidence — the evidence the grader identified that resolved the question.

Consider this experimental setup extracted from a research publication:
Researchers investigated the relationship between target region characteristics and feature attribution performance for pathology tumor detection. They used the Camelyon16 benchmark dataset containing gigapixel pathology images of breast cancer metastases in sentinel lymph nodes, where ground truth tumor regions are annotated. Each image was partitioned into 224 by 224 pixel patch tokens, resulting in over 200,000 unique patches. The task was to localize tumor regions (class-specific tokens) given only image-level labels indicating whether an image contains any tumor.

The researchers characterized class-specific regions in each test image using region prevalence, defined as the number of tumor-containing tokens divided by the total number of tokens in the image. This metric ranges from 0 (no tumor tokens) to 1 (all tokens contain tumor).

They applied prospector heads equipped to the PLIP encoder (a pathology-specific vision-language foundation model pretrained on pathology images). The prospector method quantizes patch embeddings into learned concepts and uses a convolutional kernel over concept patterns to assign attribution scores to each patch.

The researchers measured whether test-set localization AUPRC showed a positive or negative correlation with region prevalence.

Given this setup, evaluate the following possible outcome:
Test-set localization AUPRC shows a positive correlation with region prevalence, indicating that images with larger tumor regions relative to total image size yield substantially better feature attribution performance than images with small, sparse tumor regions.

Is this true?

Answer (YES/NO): YES